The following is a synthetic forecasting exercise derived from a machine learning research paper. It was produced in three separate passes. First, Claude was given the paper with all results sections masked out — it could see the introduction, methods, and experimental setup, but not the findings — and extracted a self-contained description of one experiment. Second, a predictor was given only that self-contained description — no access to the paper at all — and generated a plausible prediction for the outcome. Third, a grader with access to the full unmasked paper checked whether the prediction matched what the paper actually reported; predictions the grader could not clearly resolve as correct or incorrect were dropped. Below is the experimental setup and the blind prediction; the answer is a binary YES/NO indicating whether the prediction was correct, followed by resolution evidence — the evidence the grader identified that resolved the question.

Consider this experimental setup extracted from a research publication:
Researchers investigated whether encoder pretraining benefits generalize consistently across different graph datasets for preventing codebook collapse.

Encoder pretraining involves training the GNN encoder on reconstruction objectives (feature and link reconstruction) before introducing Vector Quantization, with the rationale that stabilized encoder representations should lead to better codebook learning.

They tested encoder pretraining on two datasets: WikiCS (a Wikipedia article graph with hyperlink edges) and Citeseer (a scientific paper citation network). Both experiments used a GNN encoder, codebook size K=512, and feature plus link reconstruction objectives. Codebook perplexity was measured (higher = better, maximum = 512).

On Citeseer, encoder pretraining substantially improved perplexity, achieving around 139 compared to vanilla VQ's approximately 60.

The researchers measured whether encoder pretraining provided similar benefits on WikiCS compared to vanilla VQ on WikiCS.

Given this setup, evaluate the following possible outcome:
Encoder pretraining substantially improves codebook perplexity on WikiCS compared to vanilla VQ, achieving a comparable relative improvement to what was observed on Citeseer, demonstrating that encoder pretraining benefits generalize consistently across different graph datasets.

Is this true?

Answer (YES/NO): NO